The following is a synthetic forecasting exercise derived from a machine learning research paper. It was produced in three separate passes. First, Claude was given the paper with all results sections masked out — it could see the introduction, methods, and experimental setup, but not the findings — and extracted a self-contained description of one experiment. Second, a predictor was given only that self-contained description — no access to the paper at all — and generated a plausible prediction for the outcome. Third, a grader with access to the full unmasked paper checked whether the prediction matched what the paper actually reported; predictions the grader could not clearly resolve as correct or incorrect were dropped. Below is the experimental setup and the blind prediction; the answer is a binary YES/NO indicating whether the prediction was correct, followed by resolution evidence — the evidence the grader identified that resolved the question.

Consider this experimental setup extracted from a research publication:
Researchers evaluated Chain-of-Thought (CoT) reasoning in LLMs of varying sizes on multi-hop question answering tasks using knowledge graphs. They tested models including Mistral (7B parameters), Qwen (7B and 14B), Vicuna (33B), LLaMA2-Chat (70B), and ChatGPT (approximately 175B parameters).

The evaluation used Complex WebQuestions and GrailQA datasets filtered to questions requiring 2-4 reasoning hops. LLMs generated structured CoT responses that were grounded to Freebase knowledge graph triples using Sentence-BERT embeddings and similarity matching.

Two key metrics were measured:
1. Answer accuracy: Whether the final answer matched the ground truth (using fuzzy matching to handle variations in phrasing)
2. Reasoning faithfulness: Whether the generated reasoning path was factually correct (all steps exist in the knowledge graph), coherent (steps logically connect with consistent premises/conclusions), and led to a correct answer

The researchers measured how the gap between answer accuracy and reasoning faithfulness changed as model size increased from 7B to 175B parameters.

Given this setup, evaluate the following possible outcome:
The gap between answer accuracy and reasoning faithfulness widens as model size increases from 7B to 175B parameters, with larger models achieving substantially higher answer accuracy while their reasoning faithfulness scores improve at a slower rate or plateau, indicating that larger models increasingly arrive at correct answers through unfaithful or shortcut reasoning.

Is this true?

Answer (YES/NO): YES